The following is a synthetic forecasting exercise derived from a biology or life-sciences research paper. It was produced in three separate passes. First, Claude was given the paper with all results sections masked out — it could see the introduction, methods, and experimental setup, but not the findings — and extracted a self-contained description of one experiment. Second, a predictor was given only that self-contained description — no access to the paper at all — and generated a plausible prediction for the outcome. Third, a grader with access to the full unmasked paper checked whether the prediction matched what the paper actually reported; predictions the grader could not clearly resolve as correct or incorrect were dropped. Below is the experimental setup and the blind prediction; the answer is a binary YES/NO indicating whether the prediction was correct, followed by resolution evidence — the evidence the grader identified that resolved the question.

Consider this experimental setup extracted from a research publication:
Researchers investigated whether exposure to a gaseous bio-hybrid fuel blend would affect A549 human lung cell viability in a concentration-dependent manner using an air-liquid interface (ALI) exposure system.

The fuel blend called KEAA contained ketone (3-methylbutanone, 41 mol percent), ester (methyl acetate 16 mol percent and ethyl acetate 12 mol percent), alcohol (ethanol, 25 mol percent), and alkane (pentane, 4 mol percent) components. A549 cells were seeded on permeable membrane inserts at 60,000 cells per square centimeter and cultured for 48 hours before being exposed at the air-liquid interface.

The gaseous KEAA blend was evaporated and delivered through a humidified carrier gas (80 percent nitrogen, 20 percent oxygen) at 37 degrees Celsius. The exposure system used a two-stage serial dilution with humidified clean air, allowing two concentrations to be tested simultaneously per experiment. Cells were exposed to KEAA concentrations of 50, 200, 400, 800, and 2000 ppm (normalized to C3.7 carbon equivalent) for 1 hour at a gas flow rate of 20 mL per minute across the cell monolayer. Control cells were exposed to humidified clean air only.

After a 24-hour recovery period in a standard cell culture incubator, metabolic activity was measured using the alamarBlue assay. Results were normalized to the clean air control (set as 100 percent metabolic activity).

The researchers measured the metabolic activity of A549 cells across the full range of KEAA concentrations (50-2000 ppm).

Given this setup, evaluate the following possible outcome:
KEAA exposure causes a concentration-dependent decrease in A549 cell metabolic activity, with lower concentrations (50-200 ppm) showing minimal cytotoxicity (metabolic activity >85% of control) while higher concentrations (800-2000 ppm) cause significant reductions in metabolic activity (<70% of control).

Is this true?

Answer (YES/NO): NO